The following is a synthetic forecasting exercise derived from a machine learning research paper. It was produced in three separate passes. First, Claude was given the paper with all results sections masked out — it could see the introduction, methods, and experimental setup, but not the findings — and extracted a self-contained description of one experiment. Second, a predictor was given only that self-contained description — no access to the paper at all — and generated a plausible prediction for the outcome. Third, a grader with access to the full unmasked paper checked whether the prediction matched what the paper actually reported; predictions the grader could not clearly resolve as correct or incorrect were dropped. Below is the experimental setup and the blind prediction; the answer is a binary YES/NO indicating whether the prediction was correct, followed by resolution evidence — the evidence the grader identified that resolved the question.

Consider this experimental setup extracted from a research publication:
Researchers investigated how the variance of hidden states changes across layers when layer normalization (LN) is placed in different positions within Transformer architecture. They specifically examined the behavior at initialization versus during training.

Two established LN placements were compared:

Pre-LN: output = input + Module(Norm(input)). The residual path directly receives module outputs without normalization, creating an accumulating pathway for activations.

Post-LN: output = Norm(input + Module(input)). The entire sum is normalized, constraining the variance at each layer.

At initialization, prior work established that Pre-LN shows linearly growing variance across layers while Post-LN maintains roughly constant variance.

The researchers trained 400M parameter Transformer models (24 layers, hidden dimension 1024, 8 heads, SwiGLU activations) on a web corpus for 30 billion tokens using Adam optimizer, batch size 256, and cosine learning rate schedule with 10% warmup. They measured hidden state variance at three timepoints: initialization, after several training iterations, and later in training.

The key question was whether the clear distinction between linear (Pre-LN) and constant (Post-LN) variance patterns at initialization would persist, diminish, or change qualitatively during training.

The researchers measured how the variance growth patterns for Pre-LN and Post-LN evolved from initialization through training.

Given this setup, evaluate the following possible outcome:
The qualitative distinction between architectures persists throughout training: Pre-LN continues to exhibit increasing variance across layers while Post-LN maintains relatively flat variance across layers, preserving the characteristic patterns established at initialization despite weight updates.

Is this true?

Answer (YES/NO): NO